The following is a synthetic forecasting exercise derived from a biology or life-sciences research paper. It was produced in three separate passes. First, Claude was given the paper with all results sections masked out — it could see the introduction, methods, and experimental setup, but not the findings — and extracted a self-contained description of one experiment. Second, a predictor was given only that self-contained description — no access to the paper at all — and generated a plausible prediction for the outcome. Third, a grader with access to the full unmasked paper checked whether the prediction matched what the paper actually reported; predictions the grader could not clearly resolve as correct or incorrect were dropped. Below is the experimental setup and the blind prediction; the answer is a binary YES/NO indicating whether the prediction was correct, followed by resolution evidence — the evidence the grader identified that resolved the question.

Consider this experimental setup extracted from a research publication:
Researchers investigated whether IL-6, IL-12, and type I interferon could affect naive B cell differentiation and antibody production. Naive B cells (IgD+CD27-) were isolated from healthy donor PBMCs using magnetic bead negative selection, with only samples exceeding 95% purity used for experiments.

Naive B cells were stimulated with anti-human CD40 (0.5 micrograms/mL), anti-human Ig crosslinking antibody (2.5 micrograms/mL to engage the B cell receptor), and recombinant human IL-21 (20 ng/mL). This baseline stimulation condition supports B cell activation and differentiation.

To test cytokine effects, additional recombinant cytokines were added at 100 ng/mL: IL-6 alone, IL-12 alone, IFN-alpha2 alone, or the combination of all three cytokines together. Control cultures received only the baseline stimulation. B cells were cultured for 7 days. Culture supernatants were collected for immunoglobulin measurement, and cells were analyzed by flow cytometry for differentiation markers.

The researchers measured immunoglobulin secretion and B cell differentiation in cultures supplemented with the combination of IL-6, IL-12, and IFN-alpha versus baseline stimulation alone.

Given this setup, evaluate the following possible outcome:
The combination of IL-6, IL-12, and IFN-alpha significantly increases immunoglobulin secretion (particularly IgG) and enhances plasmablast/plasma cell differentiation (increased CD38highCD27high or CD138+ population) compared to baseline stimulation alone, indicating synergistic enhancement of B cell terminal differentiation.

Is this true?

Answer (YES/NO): NO